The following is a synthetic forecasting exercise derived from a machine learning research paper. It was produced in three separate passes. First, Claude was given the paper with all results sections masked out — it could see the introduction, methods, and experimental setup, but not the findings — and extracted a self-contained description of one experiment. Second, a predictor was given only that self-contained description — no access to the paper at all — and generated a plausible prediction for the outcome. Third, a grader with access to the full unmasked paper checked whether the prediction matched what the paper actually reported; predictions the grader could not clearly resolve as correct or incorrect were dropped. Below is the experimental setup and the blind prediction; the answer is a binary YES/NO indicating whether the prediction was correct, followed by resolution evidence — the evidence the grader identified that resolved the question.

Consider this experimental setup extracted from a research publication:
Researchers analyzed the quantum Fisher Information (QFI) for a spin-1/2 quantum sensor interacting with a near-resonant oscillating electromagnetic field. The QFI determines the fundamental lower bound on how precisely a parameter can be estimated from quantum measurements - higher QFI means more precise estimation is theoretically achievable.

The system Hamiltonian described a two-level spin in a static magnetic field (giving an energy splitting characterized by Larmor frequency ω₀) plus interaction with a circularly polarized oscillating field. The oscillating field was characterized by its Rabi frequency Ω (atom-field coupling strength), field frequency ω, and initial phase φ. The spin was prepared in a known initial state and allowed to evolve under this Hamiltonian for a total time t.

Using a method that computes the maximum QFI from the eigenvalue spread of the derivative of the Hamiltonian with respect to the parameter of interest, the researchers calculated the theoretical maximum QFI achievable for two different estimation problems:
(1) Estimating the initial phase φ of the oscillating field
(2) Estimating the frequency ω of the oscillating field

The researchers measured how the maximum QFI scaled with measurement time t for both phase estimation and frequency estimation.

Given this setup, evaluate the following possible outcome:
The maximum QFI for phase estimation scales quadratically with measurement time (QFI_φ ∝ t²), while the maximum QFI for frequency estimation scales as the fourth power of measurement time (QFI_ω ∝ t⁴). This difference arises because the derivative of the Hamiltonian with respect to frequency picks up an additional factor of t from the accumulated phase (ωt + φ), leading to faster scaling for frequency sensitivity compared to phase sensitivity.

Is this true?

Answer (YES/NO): YES